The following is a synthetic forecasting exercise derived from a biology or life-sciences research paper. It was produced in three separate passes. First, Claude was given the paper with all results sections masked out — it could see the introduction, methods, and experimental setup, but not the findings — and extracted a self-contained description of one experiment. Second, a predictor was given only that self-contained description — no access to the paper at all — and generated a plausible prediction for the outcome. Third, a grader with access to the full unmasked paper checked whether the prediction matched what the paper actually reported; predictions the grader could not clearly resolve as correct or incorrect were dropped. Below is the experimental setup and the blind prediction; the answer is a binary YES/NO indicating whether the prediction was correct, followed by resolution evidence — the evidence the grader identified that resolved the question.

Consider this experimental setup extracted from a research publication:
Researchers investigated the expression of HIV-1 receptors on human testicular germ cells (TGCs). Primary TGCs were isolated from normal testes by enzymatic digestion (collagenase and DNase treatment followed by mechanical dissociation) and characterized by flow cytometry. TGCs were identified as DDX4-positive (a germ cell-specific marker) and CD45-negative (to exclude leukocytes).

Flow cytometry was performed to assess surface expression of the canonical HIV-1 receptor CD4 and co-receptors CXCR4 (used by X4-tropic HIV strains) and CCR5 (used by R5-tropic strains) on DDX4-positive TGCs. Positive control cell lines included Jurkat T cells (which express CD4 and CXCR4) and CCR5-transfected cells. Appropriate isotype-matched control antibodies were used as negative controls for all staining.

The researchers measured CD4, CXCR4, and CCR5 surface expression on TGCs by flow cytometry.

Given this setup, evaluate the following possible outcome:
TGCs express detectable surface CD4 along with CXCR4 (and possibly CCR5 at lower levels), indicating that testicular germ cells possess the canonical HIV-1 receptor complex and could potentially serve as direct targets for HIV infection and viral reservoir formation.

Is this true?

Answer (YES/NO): NO